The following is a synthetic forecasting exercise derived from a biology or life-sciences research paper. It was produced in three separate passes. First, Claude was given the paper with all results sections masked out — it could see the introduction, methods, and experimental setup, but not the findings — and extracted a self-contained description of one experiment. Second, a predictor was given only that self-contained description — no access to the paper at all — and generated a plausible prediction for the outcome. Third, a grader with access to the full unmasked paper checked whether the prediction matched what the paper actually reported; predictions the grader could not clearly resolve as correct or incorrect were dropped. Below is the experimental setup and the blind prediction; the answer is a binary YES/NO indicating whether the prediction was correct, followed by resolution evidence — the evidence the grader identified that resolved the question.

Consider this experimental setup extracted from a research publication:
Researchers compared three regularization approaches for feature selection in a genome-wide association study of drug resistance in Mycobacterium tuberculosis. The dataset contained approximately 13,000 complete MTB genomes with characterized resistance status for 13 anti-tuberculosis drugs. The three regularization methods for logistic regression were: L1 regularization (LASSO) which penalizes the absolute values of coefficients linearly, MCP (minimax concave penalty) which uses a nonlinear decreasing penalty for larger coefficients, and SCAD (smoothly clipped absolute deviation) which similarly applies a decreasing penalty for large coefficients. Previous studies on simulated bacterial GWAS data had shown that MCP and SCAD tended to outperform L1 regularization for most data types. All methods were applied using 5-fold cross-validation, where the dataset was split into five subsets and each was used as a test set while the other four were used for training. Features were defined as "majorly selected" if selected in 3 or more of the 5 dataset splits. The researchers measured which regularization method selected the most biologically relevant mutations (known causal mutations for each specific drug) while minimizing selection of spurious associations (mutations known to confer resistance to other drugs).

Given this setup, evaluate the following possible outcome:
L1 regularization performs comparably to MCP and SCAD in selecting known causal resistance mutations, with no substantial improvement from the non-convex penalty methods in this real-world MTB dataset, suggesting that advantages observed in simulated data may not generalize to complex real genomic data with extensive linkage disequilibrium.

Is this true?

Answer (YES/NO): YES